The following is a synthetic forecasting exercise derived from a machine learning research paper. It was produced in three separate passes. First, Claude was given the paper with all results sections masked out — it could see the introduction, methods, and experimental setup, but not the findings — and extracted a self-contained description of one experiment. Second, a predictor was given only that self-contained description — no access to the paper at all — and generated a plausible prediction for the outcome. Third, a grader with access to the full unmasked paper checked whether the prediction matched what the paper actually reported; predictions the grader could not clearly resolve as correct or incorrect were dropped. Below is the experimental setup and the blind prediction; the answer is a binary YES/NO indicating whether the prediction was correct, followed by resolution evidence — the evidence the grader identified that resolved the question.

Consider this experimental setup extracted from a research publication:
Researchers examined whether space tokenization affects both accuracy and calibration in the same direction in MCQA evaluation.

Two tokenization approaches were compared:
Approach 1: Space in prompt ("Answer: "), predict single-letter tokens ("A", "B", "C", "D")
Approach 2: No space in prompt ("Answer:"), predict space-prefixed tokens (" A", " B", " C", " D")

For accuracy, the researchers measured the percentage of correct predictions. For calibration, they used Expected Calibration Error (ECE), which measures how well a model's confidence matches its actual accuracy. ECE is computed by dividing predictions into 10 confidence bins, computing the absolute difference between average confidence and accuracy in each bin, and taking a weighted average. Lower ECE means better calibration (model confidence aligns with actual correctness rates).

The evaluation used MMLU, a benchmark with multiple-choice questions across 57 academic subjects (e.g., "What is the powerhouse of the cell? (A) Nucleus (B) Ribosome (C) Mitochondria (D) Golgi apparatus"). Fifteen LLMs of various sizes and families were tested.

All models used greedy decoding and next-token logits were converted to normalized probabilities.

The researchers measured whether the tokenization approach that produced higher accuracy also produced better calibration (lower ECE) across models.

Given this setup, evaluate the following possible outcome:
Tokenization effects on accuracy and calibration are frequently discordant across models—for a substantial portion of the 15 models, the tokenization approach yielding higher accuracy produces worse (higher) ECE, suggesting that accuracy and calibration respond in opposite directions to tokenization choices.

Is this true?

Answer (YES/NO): NO